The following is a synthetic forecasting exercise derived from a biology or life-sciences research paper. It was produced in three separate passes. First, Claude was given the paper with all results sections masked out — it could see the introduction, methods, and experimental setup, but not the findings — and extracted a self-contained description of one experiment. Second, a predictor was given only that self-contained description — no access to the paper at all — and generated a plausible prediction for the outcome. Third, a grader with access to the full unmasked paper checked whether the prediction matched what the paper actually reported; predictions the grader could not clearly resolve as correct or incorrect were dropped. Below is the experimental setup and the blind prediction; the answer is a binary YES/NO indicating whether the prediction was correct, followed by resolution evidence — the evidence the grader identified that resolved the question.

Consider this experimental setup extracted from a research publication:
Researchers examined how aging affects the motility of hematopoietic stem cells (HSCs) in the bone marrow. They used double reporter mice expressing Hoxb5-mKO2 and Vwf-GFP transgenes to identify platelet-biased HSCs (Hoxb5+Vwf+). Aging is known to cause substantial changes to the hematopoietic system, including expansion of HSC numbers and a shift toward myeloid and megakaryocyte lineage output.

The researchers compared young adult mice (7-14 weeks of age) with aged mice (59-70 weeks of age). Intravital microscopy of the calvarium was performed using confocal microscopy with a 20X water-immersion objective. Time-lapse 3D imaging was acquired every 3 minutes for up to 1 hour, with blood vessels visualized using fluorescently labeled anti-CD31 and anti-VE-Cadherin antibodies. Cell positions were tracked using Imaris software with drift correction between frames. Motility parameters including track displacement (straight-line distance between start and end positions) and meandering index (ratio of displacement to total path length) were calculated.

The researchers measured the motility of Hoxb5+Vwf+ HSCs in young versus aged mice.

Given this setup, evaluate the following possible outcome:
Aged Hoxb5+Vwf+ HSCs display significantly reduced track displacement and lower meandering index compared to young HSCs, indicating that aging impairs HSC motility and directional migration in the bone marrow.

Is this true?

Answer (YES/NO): NO